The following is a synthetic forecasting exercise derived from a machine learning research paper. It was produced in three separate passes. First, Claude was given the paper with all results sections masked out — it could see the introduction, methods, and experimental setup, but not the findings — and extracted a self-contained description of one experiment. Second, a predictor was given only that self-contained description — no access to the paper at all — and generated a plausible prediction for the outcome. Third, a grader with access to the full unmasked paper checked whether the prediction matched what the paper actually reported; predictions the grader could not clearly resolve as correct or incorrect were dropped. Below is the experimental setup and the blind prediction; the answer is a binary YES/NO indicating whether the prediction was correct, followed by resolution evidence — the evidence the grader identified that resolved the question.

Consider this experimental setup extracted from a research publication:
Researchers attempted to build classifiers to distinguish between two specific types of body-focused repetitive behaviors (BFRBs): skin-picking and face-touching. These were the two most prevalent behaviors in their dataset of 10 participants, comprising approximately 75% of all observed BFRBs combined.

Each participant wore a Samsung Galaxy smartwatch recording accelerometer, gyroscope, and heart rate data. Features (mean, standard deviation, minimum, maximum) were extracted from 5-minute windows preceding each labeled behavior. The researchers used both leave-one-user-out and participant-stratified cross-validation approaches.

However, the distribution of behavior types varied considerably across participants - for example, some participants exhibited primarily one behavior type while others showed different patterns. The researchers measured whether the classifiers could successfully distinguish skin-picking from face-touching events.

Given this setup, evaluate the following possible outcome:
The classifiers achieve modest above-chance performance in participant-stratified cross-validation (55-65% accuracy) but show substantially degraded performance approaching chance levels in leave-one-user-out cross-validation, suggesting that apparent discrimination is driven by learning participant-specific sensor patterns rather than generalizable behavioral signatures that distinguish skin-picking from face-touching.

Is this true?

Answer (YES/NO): NO